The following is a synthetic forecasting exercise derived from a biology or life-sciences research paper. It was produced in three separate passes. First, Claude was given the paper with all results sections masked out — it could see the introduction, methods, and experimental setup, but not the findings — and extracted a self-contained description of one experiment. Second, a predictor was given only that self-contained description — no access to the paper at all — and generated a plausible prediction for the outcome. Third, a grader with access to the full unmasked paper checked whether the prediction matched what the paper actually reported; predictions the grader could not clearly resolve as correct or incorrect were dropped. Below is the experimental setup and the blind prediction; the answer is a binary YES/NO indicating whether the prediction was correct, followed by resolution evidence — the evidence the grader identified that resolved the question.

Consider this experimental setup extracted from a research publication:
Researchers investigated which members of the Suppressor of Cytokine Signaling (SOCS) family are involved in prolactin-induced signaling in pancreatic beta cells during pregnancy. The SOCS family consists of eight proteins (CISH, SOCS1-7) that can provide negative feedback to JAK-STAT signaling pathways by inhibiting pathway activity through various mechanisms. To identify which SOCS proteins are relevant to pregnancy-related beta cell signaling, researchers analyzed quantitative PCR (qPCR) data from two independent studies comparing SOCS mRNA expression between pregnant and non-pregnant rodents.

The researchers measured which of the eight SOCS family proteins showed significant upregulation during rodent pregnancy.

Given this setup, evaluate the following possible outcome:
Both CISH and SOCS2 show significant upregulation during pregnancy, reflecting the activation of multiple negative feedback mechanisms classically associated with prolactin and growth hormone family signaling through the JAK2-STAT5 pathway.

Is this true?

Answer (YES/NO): YES